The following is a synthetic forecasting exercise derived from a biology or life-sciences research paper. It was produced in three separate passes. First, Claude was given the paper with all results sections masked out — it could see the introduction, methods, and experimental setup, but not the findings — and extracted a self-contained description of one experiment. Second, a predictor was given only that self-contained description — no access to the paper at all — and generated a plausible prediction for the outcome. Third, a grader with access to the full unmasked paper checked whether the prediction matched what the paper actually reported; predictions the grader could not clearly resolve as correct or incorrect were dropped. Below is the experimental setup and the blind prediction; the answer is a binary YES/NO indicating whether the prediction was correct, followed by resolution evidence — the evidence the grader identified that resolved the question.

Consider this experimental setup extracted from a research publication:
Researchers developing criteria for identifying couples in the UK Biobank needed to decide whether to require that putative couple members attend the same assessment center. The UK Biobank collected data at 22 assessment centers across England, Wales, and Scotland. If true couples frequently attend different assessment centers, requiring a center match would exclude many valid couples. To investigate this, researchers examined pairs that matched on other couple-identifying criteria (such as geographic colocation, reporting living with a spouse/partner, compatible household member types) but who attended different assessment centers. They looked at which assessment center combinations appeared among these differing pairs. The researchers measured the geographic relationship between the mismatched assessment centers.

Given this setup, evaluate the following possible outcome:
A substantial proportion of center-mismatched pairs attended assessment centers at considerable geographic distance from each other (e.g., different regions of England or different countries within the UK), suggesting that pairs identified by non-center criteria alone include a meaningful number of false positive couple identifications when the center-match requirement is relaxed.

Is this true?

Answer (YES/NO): NO